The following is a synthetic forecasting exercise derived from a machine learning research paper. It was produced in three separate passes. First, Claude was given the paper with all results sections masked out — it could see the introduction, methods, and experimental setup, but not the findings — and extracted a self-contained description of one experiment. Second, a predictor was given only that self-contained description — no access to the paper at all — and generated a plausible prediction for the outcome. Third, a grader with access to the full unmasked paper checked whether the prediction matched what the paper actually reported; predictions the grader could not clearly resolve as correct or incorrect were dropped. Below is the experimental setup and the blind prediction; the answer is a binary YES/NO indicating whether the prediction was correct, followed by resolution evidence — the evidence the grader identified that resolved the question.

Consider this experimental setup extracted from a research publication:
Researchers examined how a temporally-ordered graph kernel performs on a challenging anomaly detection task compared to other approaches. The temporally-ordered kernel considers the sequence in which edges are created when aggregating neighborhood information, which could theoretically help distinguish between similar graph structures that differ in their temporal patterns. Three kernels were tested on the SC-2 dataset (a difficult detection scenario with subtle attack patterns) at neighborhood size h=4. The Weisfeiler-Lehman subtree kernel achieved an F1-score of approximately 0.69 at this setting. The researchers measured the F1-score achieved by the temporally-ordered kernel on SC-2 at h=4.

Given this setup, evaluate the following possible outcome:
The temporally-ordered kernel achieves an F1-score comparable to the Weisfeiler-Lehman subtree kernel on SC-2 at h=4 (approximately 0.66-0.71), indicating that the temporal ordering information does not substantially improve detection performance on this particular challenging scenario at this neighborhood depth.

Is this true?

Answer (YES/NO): NO